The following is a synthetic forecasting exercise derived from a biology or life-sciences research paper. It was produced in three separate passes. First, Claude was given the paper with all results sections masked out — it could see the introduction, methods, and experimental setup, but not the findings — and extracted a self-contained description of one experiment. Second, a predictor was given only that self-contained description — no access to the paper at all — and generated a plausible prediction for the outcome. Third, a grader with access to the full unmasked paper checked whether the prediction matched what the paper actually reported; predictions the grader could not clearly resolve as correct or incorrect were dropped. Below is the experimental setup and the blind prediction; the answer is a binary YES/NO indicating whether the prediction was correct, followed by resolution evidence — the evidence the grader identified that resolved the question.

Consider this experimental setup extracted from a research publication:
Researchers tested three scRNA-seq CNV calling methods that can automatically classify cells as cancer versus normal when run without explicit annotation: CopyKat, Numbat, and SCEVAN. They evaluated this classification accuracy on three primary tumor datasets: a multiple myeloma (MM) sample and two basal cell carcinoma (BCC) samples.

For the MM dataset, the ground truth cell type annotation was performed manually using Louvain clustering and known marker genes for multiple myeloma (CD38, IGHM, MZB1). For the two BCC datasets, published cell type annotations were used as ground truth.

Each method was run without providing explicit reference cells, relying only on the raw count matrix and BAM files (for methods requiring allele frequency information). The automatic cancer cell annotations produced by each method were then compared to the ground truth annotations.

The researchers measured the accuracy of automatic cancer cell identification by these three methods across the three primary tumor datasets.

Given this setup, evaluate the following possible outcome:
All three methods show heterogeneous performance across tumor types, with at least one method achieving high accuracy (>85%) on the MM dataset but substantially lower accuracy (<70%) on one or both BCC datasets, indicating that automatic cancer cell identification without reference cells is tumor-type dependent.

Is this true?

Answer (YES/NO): NO